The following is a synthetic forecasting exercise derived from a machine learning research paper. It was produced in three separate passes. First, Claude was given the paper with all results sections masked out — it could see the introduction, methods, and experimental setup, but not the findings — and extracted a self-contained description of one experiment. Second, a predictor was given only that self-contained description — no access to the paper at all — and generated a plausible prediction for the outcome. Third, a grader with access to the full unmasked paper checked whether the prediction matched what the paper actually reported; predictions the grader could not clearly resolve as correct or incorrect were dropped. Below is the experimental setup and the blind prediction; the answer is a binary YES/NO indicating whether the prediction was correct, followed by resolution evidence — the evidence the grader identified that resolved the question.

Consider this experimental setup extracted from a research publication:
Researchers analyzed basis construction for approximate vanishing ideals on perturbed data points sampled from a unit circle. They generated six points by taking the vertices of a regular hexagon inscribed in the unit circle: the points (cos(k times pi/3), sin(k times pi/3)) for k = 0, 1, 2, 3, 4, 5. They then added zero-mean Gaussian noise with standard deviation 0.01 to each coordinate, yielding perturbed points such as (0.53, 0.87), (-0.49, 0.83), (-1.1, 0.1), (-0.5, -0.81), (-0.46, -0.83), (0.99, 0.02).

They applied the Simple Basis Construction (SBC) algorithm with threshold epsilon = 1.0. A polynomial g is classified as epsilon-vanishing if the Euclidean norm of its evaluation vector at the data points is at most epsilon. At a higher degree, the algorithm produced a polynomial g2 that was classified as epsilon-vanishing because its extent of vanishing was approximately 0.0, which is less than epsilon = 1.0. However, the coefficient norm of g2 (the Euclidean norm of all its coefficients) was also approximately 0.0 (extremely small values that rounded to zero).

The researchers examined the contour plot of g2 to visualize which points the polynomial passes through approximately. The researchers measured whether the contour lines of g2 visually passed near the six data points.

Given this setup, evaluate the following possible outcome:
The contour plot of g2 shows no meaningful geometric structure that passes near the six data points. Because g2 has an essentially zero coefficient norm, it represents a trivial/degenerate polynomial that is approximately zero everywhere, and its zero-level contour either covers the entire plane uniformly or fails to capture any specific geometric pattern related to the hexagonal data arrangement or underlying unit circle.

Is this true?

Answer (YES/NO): YES